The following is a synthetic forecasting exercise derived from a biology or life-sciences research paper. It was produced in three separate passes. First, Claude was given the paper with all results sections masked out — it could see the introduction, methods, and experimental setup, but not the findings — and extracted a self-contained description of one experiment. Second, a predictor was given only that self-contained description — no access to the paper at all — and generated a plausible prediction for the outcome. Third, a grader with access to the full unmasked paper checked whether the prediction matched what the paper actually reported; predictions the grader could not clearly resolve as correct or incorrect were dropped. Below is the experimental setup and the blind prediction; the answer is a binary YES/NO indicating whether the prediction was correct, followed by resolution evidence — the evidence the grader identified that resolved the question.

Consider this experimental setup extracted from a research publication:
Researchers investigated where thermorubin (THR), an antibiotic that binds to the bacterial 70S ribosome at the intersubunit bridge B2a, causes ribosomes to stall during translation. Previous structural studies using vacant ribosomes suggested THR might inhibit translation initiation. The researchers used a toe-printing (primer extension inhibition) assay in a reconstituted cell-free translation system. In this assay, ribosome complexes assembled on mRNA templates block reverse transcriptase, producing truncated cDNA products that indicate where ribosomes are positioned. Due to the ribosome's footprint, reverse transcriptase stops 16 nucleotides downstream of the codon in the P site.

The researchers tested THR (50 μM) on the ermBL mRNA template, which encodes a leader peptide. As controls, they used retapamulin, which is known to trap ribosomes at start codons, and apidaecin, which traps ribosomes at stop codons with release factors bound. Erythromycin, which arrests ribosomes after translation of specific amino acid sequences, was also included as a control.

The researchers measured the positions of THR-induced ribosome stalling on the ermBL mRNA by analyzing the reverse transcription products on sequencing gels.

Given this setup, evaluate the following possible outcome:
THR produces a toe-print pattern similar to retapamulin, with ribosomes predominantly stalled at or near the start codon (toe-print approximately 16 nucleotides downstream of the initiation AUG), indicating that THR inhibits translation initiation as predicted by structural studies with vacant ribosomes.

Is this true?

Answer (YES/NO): NO